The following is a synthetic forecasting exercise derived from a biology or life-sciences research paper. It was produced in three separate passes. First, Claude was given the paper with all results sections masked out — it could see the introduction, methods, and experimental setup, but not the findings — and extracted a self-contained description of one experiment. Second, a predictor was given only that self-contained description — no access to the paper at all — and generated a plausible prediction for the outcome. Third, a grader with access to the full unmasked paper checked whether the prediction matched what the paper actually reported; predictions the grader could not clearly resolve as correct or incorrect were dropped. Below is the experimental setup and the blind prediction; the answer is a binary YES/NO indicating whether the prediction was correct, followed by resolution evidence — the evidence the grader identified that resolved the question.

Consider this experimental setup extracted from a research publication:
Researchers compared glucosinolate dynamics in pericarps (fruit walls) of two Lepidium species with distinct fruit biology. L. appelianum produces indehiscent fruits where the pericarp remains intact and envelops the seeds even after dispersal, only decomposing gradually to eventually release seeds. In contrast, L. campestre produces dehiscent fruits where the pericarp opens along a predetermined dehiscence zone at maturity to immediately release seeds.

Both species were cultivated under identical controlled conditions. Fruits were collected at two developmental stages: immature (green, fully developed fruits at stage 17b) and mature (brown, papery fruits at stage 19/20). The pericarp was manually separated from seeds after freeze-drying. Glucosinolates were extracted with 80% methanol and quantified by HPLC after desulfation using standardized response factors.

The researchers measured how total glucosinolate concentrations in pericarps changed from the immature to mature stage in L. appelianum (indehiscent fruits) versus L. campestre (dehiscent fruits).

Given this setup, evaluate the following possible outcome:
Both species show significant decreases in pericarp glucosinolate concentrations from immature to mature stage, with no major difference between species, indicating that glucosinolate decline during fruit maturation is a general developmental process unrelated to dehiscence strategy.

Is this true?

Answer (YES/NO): NO